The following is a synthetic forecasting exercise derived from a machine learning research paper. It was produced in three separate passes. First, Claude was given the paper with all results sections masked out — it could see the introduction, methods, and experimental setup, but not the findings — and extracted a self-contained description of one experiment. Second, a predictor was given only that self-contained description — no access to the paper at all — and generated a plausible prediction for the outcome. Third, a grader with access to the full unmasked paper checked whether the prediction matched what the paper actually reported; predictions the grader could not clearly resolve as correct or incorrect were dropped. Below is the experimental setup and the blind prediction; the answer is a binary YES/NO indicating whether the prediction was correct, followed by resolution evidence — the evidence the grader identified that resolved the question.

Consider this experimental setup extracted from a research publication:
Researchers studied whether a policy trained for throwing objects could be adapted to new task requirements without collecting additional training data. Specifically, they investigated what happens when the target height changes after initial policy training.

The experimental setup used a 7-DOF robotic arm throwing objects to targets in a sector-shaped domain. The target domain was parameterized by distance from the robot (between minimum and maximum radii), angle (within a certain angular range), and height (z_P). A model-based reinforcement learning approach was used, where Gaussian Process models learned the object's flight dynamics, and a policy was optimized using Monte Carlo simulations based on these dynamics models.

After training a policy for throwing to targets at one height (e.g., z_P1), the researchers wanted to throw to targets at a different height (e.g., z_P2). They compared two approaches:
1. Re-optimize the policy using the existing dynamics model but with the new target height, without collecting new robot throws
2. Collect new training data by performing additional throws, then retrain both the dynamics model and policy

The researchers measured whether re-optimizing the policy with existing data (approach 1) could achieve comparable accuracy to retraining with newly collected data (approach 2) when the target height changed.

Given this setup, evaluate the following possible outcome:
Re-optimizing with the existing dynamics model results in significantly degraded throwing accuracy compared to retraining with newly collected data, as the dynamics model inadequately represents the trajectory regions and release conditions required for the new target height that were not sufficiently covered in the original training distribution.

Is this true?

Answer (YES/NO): NO